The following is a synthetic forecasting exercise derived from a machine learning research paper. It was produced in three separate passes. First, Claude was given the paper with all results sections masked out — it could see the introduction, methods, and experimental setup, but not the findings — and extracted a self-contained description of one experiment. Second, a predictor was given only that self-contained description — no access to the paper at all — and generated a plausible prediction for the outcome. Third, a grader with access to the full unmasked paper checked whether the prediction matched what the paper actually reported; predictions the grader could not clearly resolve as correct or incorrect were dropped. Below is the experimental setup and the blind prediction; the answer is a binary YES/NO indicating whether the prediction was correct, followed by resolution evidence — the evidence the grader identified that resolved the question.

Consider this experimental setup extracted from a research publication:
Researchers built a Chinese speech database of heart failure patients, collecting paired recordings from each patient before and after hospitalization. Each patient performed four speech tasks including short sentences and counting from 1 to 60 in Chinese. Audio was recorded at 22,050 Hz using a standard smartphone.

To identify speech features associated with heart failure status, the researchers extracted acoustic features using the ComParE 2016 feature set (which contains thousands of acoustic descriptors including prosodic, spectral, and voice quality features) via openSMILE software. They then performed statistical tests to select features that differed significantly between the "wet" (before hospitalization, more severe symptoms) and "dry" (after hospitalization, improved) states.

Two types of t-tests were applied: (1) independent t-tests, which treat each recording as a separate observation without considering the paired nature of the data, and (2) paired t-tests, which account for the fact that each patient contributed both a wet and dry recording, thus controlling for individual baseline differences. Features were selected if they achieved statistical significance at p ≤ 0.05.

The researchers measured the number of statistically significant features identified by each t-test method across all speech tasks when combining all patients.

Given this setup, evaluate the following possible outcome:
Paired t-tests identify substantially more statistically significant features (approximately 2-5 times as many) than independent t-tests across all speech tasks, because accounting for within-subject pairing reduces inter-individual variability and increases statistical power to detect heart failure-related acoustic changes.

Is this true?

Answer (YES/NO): YES